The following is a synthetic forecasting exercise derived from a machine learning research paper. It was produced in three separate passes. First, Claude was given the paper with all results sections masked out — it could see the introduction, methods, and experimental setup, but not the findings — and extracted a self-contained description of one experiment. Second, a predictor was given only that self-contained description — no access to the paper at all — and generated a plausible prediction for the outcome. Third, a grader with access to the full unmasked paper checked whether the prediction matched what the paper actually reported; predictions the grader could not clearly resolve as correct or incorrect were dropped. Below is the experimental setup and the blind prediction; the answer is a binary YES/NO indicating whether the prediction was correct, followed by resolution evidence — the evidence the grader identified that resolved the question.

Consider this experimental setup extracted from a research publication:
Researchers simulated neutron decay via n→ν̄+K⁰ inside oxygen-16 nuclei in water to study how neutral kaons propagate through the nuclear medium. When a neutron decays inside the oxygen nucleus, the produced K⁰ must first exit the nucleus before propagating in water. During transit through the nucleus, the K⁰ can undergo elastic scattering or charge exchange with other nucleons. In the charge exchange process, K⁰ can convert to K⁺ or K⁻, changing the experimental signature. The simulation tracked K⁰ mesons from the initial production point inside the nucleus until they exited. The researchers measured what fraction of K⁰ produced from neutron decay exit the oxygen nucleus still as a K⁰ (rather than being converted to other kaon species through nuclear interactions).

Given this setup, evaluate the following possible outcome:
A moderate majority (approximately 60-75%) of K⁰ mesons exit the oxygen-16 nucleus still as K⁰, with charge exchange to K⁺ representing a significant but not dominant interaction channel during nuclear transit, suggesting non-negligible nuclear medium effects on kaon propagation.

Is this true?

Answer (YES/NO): NO